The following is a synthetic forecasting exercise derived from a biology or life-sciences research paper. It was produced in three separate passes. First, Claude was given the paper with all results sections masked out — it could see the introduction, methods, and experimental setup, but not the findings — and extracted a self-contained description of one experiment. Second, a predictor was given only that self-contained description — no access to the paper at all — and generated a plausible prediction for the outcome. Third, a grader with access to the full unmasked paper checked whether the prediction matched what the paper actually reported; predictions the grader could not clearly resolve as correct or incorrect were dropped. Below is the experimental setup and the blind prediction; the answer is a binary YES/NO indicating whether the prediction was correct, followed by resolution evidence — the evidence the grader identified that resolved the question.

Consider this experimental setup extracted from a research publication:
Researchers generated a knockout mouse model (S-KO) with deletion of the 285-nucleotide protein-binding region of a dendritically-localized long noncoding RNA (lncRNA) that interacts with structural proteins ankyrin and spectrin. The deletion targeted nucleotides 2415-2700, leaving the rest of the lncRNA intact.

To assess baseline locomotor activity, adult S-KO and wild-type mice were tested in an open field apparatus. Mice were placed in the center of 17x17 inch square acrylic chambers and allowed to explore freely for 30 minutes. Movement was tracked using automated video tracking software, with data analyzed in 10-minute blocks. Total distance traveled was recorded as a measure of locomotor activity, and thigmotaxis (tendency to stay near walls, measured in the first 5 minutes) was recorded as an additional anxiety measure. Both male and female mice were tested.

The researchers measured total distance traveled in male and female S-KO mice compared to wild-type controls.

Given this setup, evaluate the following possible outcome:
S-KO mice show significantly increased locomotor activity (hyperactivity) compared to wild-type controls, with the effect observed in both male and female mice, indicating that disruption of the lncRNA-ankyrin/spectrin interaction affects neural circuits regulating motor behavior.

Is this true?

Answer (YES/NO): NO